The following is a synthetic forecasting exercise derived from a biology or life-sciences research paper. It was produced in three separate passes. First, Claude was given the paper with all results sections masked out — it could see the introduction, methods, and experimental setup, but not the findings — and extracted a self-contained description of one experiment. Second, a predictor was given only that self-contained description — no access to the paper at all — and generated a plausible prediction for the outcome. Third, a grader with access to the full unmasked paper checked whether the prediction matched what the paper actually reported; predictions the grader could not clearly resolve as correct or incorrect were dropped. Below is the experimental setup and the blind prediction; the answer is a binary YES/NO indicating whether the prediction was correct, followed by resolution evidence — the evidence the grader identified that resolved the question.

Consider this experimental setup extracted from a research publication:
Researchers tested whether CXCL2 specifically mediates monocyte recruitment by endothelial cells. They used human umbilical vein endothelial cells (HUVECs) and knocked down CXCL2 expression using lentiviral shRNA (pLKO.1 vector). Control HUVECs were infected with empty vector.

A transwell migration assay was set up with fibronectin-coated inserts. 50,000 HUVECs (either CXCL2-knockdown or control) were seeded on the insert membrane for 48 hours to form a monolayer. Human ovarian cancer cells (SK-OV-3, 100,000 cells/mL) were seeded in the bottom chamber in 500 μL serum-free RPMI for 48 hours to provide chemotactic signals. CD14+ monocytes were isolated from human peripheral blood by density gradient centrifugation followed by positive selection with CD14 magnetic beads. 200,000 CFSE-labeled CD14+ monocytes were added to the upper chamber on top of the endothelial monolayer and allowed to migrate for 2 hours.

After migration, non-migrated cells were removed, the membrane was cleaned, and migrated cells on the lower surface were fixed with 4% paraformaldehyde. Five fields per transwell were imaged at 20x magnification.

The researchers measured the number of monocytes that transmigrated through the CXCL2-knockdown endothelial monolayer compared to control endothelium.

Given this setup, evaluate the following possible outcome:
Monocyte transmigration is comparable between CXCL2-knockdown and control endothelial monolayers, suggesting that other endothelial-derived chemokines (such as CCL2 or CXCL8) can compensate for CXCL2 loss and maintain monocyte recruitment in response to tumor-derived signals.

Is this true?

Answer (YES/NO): NO